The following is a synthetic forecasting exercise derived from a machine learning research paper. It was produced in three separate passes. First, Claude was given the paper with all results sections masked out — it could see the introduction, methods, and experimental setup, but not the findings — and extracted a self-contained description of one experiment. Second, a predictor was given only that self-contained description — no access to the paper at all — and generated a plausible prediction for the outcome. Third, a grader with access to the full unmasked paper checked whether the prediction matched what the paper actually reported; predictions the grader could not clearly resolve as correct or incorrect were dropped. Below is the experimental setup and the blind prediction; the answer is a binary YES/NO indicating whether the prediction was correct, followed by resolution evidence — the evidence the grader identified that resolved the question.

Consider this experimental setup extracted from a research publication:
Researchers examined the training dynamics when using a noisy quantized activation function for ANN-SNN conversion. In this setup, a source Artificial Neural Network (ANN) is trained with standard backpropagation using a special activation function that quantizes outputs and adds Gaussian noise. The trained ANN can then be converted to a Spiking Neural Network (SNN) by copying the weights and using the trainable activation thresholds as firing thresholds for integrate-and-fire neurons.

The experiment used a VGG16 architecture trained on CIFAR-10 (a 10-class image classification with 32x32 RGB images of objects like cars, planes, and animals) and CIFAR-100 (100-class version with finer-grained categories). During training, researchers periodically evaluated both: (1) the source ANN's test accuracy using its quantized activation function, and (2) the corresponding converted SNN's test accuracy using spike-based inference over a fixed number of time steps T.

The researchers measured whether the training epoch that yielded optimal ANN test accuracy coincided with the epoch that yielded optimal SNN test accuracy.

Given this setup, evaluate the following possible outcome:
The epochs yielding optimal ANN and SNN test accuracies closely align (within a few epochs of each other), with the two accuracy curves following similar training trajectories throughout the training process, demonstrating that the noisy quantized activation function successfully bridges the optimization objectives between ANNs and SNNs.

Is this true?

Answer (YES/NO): NO